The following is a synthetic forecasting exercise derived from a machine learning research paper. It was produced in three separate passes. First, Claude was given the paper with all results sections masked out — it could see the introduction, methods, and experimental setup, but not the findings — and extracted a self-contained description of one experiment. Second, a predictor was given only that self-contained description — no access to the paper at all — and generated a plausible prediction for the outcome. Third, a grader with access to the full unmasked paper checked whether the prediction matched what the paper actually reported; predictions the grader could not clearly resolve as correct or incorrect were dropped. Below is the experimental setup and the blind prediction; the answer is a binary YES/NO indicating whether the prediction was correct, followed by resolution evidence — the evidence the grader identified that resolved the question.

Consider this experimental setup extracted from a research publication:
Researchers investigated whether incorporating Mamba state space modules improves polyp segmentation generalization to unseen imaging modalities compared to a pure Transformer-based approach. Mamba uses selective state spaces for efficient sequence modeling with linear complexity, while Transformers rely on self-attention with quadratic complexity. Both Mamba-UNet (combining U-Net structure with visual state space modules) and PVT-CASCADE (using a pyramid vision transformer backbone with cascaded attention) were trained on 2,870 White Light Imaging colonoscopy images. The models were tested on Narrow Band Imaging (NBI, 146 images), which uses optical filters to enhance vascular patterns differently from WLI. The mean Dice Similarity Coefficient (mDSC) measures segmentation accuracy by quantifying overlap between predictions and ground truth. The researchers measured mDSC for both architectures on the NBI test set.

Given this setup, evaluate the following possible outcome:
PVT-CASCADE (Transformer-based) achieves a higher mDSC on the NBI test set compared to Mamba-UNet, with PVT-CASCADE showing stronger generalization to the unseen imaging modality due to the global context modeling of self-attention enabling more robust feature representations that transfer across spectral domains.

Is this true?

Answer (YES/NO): YES